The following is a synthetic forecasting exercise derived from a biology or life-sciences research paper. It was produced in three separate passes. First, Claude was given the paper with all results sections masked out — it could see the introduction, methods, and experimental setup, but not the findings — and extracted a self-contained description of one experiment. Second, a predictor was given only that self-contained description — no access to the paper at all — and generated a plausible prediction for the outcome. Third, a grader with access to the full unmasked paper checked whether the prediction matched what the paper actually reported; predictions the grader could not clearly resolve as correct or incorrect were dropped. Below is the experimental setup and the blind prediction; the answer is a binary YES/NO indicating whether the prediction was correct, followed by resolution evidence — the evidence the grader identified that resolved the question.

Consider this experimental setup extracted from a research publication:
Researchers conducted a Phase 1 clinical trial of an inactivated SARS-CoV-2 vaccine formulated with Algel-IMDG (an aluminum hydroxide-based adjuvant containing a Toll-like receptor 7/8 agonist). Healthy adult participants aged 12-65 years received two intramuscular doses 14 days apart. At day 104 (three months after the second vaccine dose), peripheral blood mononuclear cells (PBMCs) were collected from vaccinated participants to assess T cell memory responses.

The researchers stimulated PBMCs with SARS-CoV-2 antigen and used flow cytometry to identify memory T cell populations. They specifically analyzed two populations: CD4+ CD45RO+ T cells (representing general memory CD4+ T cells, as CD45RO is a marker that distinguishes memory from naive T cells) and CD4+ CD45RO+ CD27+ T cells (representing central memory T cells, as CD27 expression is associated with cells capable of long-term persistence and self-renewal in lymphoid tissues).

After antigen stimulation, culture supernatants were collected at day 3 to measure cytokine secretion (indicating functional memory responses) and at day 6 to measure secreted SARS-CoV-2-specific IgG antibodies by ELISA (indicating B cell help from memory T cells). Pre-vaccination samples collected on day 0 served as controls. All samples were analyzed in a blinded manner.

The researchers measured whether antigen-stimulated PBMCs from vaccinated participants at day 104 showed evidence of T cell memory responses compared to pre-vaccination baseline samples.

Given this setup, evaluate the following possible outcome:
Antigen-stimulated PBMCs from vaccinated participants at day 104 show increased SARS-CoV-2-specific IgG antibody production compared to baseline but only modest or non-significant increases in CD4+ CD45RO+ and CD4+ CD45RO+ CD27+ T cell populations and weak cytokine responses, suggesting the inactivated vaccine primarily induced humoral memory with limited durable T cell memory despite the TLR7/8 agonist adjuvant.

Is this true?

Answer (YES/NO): NO